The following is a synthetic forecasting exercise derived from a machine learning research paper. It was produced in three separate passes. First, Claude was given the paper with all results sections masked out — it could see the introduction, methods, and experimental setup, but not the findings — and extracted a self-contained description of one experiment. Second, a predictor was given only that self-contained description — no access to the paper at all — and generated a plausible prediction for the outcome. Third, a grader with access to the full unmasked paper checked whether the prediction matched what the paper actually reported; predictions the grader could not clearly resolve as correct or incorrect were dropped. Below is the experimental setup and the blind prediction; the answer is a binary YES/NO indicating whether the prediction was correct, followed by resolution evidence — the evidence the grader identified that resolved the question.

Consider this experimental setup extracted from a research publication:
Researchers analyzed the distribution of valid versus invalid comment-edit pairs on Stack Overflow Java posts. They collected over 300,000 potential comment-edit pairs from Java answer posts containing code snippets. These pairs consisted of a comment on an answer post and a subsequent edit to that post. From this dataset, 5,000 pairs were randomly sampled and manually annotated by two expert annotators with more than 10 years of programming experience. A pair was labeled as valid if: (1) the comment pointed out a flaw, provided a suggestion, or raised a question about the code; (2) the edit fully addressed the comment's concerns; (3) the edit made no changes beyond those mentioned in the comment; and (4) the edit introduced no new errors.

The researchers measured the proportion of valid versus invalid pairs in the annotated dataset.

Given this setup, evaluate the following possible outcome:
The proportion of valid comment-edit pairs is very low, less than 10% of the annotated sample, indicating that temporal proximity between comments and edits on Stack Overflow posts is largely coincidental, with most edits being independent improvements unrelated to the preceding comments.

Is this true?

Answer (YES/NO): NO